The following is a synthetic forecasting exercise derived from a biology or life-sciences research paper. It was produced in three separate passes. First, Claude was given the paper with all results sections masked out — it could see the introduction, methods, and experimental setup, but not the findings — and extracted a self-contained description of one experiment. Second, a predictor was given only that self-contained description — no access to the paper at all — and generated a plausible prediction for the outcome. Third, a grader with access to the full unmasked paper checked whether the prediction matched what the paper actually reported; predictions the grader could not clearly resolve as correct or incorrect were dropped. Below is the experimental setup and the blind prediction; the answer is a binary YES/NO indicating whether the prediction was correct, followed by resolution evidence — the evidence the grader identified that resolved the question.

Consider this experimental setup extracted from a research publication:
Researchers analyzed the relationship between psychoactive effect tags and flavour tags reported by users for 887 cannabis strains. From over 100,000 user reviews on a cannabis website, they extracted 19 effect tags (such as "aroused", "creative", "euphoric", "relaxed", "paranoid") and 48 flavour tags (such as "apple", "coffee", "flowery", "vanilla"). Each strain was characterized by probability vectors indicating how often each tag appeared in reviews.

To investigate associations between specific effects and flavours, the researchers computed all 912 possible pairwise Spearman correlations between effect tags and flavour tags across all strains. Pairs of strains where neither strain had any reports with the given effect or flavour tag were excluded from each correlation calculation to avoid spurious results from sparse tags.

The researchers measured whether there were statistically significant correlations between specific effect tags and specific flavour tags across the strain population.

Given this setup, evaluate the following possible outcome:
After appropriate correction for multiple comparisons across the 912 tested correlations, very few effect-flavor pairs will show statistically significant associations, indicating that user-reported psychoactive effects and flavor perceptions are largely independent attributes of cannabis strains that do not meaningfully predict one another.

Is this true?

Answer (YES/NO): NO